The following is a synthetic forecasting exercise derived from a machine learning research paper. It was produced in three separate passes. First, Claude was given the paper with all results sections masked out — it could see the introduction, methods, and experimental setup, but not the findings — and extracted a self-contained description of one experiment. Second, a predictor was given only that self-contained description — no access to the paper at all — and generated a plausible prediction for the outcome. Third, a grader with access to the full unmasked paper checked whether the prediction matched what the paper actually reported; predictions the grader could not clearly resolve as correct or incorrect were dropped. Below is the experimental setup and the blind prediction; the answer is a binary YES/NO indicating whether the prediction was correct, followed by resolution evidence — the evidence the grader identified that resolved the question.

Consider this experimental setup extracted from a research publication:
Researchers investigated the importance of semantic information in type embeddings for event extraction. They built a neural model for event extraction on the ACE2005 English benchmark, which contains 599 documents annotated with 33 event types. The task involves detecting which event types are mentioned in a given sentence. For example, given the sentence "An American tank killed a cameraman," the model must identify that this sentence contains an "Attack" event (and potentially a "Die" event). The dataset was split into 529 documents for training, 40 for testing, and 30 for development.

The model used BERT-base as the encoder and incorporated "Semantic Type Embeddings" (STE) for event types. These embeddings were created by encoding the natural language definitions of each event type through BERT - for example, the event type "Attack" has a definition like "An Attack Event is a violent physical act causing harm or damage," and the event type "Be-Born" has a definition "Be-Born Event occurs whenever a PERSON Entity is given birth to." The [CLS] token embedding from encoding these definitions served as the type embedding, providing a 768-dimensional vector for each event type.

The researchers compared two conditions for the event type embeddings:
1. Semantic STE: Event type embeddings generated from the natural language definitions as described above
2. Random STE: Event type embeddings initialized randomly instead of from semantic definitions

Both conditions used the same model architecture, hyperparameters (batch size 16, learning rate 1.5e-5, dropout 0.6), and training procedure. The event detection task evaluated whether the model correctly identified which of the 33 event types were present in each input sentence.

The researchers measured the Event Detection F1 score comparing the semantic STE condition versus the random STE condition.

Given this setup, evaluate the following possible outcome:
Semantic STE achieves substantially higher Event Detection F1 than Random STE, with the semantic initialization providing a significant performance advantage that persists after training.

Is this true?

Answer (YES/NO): YES